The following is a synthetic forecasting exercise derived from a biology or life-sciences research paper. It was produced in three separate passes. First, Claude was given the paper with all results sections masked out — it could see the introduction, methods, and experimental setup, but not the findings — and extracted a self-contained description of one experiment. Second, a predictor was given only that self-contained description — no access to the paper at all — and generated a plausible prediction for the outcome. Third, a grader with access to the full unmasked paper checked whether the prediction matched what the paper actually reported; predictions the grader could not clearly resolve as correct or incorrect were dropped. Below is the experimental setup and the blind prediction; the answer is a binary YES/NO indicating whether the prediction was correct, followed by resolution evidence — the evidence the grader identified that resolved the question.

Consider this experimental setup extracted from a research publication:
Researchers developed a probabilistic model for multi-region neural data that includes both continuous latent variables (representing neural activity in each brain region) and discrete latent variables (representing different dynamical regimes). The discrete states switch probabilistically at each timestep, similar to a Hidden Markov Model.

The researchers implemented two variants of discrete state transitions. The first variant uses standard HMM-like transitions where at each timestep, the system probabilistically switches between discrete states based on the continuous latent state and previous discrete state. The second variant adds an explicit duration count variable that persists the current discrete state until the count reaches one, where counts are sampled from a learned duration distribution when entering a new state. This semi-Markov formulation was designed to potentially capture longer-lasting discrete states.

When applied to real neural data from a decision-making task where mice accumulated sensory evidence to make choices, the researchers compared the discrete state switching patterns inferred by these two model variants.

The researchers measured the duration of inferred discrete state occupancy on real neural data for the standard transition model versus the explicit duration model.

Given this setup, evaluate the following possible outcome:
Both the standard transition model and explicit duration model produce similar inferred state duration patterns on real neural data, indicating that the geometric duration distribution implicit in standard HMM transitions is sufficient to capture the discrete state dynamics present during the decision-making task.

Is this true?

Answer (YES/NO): NO